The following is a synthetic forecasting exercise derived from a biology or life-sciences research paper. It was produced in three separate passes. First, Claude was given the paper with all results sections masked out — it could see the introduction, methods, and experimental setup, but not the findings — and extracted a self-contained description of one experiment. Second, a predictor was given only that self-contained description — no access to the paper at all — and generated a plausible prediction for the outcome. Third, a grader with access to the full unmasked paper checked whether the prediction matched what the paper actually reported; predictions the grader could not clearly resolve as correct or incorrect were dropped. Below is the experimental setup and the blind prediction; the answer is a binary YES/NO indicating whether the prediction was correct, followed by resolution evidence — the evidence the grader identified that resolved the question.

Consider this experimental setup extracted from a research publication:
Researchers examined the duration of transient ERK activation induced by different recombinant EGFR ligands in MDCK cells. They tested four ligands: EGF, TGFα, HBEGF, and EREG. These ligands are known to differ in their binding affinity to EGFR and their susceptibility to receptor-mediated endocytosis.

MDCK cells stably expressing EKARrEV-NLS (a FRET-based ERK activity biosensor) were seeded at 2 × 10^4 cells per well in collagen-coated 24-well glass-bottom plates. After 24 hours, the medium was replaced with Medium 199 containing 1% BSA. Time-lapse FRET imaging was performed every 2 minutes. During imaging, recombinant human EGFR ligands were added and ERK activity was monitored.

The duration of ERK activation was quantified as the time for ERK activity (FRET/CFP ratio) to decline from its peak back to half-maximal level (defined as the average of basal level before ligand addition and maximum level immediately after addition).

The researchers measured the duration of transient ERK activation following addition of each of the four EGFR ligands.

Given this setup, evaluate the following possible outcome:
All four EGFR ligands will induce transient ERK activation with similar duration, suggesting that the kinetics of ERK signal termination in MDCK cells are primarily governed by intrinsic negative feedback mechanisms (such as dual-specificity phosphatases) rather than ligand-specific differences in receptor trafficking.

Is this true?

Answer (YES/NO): NO